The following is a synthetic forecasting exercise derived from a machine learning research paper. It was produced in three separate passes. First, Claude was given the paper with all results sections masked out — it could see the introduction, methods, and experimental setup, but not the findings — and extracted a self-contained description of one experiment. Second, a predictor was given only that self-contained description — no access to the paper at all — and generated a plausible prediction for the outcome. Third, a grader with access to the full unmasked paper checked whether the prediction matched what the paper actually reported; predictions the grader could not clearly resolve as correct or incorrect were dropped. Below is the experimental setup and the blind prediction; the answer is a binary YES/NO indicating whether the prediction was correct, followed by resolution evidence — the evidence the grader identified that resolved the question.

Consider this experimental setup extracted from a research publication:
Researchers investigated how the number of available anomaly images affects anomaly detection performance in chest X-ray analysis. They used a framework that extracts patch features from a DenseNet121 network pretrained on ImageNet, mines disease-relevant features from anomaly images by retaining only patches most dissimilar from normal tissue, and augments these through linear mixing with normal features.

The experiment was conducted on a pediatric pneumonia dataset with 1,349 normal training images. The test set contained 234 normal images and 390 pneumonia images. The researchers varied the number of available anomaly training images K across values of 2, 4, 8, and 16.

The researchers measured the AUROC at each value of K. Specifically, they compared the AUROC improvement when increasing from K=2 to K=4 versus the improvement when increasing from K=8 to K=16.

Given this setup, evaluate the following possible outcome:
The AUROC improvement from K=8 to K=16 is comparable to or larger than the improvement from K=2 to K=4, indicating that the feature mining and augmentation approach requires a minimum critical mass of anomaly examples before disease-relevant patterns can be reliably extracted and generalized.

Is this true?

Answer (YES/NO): NO